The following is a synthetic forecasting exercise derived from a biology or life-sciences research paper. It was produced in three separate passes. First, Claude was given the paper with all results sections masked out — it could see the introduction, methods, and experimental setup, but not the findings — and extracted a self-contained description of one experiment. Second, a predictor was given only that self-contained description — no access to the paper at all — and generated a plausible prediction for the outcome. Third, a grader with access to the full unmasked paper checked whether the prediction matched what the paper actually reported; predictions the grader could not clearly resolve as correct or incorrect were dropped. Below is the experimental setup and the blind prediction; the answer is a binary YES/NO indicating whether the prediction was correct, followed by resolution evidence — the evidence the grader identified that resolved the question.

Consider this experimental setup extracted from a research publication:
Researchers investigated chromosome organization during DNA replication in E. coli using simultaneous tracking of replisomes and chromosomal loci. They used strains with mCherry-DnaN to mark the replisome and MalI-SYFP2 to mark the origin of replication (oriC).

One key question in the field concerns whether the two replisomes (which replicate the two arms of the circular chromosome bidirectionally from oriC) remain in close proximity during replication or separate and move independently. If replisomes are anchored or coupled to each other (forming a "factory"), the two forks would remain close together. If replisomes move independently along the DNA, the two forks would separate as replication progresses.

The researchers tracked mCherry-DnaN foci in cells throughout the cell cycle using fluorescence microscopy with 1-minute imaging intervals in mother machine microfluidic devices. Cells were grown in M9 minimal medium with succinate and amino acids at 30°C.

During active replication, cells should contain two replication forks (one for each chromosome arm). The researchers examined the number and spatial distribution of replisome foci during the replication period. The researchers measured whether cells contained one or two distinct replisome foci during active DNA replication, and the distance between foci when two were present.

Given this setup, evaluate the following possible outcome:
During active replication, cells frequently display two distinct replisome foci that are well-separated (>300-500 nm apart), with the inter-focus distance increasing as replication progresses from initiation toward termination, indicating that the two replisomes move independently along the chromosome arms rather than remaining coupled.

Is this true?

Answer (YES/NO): NO